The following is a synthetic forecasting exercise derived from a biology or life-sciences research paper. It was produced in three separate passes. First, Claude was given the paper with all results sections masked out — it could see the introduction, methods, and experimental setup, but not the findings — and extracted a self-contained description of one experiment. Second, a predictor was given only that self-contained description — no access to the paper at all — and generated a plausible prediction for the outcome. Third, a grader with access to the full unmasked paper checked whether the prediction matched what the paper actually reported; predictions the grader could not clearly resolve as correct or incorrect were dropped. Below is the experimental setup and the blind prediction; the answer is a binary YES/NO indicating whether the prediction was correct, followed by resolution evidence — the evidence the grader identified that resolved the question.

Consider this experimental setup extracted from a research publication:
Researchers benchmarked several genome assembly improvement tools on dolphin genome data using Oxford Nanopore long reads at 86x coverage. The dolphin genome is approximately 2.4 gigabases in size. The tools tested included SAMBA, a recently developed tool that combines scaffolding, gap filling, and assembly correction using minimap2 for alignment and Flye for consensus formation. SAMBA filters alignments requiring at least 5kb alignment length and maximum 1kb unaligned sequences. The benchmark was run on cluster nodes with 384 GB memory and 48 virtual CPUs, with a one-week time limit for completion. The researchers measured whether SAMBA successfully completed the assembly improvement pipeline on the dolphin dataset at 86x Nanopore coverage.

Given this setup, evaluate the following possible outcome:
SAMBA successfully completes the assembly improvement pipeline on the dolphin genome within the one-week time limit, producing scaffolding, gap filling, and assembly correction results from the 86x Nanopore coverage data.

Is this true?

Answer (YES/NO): NO